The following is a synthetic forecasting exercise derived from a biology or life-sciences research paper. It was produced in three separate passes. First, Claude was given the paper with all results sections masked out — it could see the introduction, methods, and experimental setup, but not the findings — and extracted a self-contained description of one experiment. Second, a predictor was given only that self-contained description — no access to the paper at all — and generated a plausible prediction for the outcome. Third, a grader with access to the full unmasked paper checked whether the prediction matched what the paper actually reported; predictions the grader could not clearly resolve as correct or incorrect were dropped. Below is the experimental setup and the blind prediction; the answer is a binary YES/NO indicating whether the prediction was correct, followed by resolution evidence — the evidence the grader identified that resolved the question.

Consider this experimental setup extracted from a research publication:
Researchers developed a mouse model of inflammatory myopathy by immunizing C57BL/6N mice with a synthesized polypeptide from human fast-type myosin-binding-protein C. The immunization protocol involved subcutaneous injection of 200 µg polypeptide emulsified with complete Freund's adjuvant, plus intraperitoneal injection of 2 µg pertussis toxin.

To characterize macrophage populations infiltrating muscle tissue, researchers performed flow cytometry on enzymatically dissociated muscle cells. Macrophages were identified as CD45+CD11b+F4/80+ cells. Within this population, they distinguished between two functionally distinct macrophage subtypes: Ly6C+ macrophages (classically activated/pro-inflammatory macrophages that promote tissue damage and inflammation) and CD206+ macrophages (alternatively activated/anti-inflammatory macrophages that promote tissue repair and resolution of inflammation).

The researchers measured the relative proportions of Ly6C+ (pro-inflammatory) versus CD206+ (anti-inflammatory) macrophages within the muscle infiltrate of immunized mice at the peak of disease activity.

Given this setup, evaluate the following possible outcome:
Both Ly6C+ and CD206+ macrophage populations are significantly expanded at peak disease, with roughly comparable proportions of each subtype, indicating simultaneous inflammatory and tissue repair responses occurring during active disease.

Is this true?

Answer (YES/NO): NO